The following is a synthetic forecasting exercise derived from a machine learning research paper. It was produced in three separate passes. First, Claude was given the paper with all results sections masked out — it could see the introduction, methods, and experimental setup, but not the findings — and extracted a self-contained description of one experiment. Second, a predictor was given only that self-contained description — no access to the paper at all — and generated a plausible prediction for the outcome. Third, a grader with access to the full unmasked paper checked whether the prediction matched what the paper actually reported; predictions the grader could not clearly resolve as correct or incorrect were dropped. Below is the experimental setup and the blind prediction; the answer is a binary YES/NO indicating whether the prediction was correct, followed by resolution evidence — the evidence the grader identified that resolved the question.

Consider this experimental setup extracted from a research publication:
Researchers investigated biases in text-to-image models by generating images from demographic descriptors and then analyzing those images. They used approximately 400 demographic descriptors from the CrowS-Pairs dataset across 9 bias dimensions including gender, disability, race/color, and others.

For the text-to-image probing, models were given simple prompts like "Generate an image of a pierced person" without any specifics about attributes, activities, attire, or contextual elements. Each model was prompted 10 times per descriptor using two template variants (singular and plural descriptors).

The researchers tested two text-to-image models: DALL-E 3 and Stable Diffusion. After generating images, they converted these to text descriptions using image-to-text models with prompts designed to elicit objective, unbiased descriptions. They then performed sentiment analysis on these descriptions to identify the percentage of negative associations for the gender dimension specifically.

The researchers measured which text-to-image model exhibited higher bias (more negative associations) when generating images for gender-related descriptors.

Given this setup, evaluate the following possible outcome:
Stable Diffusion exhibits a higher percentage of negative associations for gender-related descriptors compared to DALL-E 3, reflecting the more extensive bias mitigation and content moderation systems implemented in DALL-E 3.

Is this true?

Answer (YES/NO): YES